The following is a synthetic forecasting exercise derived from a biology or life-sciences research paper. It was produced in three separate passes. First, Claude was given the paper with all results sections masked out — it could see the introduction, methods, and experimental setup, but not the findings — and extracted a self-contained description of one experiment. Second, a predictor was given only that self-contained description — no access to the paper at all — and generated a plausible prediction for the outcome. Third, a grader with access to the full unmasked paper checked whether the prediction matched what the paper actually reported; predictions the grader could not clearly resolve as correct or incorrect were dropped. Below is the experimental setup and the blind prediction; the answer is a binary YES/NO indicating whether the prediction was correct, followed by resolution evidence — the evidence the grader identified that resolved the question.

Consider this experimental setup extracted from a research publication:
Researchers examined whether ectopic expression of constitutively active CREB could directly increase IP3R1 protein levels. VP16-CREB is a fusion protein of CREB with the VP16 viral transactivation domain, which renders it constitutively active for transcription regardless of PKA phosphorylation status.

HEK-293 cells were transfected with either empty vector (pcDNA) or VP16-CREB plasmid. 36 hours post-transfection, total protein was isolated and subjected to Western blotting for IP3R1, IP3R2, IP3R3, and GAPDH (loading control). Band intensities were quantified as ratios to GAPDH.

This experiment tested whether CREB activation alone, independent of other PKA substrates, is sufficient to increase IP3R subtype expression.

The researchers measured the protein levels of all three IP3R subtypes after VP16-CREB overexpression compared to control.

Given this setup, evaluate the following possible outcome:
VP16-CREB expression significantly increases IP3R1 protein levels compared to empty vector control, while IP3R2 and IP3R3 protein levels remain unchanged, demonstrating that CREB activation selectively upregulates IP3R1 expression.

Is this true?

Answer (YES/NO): YES